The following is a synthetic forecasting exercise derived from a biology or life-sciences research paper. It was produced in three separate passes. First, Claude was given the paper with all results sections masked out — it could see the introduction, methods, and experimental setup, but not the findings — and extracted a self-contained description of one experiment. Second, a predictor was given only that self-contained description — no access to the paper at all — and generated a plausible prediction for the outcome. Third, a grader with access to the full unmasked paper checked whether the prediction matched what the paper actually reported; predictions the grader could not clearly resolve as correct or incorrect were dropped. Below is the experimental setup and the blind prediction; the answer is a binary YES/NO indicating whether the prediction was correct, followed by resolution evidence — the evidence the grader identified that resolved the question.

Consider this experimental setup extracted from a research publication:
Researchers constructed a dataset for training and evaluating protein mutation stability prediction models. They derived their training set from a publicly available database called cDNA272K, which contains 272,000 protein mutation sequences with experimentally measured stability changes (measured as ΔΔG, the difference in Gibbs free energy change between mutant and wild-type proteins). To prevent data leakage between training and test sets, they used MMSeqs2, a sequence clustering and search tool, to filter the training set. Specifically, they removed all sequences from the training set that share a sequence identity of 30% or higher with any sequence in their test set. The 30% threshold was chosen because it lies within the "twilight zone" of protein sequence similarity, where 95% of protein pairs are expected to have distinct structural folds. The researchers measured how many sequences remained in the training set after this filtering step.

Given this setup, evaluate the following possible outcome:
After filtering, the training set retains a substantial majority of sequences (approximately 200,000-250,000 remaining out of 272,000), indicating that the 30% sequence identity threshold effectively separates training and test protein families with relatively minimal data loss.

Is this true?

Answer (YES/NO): YES